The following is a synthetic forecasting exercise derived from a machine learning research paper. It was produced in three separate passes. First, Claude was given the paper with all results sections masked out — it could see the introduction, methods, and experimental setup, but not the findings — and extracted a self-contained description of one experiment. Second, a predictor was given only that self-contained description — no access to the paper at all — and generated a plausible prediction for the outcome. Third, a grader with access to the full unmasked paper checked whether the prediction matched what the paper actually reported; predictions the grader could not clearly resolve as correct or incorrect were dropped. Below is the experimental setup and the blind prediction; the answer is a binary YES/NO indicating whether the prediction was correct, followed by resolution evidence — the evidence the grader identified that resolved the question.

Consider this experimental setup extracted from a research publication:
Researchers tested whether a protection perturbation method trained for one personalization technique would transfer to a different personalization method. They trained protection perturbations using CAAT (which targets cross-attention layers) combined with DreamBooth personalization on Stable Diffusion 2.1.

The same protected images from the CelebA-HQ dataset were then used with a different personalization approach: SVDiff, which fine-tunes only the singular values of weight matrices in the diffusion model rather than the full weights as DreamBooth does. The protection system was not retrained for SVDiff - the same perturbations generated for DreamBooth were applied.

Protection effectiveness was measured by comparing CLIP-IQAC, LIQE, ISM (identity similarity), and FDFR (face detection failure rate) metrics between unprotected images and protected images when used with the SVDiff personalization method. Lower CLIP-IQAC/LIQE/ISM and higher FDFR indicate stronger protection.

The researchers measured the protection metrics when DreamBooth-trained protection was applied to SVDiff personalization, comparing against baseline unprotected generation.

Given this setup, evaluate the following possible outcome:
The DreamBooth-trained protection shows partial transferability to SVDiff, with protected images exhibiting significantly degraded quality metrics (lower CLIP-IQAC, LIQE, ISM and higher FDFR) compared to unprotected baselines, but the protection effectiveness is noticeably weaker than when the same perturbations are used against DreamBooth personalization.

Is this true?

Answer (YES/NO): NO